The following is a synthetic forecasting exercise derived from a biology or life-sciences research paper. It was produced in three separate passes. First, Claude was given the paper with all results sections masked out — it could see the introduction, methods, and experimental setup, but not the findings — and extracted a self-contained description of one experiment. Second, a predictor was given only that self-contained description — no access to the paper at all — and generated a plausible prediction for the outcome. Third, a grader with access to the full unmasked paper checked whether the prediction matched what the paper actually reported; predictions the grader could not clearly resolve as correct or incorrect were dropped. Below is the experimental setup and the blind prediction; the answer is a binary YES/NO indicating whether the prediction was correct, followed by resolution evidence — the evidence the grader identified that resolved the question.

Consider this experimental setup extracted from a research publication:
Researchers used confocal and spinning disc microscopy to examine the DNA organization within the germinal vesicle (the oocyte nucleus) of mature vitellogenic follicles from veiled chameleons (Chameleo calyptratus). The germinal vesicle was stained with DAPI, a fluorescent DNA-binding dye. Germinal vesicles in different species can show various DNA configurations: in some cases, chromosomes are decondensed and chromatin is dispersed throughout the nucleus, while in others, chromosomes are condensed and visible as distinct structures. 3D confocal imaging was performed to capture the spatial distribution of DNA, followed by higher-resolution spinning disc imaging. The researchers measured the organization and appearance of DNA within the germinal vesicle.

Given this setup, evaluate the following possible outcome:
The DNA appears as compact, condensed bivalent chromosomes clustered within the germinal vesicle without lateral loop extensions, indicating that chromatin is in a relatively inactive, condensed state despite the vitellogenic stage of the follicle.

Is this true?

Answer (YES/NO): NO